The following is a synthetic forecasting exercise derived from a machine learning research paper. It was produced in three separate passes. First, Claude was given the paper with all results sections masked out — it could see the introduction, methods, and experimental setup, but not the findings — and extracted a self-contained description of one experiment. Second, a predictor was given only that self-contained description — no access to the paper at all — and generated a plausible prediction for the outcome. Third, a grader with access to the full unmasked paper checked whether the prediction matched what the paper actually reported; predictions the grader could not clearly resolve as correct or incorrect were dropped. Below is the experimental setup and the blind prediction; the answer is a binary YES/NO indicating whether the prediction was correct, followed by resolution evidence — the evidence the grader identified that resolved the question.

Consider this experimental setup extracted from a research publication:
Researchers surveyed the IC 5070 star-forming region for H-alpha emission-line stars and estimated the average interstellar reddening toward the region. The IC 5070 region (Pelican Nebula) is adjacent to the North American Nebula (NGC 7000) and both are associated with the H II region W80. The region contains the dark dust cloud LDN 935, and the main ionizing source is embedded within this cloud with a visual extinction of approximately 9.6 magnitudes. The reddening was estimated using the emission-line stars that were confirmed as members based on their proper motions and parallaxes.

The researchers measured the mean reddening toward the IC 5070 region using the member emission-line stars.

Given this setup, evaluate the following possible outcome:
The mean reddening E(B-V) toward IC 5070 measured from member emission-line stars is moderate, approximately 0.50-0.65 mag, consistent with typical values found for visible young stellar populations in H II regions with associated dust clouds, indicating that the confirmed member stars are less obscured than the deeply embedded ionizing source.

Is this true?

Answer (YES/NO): YES